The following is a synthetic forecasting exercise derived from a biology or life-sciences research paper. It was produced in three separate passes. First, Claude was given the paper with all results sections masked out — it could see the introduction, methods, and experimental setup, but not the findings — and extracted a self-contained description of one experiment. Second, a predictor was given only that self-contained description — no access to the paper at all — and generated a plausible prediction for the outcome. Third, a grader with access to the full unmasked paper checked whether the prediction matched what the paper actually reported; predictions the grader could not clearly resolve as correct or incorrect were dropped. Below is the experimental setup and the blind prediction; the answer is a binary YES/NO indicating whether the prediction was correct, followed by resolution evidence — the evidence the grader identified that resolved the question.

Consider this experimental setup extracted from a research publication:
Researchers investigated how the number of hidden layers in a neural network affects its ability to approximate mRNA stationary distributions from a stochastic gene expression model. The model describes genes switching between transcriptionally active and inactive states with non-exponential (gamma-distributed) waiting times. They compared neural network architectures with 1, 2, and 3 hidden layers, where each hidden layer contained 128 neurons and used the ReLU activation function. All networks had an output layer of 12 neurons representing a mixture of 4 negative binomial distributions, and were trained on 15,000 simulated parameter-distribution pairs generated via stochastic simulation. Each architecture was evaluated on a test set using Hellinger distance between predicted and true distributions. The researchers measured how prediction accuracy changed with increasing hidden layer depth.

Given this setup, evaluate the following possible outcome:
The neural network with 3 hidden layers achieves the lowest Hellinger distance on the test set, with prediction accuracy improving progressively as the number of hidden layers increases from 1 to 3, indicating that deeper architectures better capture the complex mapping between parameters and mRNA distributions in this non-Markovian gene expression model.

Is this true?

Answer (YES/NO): NO